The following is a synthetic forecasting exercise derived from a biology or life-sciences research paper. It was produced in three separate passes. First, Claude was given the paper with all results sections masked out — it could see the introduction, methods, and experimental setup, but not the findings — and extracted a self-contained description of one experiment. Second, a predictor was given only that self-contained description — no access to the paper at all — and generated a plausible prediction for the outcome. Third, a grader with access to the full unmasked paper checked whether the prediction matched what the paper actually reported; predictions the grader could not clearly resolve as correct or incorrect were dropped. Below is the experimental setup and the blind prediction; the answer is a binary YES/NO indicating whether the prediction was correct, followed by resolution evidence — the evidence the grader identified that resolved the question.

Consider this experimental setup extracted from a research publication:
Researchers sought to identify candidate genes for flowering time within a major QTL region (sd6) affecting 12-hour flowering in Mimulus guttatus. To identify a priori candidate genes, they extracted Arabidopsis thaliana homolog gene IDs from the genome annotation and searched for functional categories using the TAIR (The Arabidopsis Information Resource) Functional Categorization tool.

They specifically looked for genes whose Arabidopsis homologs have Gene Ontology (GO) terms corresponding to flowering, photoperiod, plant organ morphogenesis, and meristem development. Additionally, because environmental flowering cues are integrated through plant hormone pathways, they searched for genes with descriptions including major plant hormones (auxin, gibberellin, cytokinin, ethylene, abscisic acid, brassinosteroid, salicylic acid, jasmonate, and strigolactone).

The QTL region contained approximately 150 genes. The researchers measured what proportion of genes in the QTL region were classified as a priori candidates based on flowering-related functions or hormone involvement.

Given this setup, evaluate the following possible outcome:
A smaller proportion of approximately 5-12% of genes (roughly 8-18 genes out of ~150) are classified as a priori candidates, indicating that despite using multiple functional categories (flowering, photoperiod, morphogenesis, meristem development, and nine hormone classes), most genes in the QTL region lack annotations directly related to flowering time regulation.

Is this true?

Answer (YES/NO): NO